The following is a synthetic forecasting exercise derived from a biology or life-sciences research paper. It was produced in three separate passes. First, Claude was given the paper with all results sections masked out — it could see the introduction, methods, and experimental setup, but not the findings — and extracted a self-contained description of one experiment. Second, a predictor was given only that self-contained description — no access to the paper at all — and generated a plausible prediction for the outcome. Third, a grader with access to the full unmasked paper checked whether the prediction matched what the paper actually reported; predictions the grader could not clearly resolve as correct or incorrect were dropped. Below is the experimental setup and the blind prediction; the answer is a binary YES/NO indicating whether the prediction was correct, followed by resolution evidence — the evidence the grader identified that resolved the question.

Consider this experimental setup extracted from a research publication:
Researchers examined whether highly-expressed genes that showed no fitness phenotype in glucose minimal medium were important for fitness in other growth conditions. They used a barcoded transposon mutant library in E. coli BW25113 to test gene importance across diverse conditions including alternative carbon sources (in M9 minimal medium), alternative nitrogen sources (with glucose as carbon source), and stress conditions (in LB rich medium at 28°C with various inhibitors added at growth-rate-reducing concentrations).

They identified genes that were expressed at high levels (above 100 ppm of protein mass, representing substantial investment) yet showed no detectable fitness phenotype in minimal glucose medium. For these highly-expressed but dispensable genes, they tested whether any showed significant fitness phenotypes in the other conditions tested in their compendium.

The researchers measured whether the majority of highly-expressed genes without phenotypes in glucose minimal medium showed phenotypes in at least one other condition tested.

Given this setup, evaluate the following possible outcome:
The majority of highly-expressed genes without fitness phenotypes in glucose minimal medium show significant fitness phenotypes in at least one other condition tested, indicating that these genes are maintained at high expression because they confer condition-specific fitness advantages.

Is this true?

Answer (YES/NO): NO